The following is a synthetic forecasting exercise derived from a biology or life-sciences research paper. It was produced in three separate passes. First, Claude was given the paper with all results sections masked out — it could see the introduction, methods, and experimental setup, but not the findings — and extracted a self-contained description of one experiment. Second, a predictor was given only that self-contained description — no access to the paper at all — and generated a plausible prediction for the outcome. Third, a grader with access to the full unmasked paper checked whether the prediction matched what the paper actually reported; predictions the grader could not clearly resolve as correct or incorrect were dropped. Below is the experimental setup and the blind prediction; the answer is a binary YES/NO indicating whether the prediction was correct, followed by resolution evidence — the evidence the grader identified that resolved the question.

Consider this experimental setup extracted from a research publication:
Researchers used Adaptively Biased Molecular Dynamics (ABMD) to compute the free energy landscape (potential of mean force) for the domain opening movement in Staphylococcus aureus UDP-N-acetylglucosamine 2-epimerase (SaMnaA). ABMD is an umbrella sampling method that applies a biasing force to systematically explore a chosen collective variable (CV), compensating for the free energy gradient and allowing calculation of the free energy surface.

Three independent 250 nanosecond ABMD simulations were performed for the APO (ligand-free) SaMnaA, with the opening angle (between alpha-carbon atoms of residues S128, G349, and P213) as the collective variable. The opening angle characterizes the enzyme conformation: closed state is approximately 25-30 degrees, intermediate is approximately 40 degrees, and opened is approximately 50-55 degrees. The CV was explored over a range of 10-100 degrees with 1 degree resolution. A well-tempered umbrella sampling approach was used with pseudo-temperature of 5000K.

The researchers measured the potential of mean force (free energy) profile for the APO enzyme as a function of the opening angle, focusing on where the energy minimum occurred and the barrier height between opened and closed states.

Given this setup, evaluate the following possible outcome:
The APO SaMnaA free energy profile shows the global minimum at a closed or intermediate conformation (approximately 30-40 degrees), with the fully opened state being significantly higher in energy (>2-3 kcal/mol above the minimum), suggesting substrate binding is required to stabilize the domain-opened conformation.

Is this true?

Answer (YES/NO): NO